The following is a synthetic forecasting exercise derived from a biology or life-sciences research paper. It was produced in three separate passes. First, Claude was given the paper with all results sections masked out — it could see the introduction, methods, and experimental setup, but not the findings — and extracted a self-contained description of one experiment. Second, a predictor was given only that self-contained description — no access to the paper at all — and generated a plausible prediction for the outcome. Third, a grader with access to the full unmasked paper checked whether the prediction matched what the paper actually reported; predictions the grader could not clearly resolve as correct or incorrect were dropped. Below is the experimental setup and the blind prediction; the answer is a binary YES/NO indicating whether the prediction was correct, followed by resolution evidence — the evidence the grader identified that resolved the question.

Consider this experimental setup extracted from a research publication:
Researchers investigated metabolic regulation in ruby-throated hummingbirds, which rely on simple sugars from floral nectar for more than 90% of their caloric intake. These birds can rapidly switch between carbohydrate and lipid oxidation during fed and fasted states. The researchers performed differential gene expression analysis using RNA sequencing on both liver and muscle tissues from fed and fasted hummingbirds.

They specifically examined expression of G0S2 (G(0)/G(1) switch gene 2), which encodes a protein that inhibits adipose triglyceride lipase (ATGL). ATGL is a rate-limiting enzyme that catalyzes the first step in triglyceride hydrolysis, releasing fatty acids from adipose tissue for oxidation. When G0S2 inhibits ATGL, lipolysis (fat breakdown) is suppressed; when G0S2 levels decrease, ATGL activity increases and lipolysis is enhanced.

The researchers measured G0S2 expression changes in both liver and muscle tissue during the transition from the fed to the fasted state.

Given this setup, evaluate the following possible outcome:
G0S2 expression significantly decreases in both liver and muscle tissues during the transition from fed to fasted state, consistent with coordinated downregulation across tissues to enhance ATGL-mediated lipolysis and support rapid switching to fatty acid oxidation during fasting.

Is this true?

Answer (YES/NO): YES